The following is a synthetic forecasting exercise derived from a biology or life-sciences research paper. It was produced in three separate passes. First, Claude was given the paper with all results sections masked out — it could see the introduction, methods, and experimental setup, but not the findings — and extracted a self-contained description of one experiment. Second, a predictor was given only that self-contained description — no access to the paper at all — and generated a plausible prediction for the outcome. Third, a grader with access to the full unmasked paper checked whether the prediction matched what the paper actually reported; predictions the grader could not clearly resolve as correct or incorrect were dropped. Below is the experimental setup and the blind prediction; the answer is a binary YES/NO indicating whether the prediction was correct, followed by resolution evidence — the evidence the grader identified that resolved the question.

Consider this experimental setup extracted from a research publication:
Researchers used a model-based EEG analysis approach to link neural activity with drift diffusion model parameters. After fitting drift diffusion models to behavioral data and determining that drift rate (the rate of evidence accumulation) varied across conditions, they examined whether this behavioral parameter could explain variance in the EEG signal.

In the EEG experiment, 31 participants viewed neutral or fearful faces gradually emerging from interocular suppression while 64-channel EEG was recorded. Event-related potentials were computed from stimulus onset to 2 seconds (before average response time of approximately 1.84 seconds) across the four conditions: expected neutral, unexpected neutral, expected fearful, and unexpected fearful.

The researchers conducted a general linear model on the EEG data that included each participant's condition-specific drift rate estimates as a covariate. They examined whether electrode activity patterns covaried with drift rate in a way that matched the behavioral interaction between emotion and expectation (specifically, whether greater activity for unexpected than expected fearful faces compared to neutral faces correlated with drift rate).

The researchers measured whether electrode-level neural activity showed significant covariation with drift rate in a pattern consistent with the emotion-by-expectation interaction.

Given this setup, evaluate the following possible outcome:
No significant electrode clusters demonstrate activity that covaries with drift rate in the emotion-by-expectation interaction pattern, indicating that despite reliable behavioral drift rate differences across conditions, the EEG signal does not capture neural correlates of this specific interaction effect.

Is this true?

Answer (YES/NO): YES